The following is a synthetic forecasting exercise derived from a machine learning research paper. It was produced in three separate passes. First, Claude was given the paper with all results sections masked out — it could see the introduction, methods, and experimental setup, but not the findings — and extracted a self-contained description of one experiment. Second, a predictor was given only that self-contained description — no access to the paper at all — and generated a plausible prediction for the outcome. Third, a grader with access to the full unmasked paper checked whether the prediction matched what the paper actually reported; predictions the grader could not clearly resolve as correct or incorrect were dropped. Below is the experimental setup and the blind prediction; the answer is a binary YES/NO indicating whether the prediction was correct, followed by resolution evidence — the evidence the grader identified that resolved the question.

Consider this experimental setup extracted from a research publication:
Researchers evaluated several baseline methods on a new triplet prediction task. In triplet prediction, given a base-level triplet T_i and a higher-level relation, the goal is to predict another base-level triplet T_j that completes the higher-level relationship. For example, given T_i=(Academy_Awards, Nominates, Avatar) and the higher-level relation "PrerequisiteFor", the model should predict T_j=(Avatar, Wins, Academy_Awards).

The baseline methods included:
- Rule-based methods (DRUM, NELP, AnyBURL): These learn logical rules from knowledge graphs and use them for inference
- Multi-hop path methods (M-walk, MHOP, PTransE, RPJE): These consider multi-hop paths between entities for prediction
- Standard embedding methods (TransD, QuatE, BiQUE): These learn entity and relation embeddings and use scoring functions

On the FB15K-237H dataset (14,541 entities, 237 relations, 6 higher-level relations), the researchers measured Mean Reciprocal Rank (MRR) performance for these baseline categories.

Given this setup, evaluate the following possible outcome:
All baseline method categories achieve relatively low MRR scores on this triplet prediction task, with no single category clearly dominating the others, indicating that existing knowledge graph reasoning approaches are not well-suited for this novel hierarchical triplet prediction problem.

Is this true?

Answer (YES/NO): YES